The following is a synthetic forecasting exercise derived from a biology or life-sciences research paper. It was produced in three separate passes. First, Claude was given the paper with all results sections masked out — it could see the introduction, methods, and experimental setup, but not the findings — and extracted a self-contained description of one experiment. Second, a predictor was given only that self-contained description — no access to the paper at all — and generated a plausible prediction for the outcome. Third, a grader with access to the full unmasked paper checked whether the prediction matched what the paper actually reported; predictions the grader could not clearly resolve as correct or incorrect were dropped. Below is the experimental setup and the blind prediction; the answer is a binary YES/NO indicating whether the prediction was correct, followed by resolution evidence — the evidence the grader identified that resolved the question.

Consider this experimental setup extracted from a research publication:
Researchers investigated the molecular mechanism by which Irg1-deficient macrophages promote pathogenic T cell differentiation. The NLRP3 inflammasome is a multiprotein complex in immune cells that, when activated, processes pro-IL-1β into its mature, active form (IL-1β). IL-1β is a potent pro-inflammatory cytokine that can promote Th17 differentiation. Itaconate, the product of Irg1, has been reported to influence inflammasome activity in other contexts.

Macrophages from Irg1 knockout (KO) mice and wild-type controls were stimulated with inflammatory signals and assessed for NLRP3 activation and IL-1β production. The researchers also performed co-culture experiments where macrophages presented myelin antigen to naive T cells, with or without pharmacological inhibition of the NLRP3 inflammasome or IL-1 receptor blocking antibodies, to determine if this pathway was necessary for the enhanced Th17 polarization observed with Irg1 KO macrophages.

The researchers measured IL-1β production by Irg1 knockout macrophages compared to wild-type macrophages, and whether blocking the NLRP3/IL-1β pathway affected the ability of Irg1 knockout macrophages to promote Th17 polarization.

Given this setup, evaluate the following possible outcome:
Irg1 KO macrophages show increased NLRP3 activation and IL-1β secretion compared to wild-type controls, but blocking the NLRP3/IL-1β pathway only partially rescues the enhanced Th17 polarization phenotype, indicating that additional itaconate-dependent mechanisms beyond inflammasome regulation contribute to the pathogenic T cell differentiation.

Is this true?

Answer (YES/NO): NO